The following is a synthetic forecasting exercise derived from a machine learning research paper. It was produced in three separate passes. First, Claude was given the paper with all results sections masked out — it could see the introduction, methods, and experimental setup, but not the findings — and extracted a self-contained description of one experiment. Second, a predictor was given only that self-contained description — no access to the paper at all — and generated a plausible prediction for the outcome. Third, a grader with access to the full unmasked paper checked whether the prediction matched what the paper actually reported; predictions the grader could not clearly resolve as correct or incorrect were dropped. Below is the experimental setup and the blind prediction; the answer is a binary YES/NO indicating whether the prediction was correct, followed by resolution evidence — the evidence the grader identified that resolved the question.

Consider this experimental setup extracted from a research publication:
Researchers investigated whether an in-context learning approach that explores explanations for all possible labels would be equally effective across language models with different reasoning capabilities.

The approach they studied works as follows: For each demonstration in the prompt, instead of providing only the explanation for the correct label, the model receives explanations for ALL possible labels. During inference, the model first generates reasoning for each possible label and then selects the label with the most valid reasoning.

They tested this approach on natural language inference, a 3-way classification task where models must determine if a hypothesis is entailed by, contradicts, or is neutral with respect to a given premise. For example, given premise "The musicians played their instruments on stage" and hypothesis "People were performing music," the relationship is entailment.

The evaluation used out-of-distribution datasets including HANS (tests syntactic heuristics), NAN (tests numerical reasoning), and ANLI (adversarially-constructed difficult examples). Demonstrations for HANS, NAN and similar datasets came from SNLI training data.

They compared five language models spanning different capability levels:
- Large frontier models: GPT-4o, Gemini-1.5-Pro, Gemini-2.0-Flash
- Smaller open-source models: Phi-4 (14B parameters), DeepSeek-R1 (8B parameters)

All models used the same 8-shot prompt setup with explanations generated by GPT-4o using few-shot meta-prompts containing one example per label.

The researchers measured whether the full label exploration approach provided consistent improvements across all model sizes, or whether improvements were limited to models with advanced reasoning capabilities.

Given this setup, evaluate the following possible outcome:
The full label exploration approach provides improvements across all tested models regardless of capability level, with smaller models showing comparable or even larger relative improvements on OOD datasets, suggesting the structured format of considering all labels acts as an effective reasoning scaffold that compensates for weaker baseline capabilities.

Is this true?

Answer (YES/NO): NO